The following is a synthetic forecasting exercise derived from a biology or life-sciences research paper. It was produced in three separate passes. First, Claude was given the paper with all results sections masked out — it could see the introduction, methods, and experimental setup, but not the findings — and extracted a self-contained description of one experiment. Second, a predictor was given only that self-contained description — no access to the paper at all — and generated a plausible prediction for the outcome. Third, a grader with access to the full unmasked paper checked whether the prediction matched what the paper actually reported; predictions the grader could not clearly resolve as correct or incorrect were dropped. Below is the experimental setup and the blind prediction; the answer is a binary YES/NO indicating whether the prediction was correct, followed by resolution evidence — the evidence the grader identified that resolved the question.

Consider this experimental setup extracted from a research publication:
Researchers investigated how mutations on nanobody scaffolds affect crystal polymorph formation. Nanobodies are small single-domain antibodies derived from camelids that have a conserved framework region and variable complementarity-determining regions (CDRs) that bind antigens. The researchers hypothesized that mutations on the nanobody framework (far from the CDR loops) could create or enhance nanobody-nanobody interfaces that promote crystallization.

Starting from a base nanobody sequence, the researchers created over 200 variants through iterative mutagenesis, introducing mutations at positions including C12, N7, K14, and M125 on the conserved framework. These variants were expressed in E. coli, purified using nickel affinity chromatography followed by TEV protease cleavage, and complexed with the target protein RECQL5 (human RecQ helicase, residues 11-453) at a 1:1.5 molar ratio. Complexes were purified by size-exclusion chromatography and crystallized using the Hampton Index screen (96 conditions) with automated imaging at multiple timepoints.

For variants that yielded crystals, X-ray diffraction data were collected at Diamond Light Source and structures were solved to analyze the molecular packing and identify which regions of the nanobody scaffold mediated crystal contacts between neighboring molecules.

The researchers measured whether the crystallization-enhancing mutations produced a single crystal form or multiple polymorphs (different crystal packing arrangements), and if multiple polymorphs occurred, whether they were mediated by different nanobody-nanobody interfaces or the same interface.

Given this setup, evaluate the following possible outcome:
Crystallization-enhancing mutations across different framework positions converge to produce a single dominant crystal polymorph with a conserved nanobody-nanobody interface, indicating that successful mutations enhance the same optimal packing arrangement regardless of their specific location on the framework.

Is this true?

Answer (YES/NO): NO